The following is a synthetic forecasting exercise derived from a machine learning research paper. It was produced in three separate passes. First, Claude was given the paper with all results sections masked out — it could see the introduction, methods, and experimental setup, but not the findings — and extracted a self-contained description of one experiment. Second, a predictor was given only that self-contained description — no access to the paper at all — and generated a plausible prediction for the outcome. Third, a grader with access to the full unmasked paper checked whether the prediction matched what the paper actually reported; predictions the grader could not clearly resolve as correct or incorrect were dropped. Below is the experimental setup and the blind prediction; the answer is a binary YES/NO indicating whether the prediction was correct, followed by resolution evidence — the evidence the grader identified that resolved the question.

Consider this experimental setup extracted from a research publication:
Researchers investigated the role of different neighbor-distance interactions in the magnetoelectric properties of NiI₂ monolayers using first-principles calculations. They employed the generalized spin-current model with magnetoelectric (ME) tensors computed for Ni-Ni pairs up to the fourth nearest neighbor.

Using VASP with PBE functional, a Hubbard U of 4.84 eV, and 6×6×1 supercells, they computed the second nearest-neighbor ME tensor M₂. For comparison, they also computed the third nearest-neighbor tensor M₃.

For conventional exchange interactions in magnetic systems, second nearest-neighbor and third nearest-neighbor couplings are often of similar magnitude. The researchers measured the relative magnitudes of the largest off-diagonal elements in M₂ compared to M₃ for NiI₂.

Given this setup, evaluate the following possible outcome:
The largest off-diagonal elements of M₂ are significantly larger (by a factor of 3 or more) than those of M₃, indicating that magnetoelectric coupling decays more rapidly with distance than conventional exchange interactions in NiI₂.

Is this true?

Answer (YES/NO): NO